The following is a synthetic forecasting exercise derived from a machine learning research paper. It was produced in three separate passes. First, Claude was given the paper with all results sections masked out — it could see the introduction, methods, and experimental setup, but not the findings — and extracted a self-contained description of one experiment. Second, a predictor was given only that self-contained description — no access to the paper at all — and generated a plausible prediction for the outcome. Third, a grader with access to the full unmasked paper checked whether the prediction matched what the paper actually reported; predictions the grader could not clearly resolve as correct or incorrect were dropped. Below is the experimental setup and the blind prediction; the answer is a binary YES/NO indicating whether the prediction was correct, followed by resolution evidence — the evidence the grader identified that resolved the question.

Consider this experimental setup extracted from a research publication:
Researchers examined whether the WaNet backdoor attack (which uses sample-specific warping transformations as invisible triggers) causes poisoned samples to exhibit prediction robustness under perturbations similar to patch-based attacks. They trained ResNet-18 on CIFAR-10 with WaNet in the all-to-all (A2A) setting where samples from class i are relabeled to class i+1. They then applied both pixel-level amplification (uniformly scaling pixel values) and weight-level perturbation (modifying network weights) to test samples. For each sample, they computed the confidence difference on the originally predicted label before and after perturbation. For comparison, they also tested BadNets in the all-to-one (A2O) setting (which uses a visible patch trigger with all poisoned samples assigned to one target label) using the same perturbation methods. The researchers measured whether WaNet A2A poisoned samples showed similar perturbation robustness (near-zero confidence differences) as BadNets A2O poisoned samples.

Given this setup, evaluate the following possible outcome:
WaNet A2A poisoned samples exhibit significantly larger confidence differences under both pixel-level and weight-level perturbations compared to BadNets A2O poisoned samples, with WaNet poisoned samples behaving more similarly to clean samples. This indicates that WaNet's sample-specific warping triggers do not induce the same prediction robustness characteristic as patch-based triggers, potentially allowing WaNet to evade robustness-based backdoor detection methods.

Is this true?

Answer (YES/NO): YES